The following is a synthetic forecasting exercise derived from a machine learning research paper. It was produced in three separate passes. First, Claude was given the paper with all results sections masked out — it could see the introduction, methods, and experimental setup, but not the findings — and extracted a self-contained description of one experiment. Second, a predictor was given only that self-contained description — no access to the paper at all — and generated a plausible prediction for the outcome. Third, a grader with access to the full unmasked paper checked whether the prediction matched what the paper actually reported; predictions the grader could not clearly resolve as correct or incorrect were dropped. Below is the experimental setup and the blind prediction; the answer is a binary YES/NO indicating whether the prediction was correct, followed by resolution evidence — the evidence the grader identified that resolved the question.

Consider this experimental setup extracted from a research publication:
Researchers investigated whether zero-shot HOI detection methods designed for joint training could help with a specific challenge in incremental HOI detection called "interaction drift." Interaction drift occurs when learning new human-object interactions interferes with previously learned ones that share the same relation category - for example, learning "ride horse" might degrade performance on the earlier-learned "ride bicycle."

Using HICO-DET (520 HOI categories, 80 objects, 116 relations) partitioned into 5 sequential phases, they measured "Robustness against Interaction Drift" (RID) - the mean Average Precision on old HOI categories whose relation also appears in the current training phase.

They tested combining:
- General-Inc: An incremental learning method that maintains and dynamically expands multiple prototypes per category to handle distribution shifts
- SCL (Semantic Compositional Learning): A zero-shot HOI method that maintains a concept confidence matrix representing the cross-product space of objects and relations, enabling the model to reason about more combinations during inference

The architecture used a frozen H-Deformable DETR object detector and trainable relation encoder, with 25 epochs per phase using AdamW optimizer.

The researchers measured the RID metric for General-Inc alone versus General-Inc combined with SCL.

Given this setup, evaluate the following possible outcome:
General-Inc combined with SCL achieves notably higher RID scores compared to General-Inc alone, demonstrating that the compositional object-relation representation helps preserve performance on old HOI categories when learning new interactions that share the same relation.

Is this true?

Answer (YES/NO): NO